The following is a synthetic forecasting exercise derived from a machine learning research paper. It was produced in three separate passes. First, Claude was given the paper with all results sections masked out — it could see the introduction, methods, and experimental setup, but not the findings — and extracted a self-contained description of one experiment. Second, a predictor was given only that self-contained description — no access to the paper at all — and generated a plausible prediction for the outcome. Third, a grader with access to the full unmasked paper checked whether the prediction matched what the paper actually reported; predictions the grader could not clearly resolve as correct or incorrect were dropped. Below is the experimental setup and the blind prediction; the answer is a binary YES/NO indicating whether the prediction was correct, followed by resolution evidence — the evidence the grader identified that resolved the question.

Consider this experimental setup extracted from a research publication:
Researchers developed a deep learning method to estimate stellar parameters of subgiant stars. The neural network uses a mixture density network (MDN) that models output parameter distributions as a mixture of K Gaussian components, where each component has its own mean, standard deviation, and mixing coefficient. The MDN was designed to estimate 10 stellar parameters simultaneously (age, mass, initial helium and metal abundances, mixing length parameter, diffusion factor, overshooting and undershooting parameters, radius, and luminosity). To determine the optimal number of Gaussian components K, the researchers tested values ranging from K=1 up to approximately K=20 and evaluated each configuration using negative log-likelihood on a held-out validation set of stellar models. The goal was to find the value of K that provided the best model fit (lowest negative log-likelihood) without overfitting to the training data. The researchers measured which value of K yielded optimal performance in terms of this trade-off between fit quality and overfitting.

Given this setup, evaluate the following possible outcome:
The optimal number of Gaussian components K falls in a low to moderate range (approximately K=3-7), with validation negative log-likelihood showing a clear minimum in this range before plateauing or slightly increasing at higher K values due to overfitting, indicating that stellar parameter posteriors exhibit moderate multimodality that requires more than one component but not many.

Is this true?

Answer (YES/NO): NO